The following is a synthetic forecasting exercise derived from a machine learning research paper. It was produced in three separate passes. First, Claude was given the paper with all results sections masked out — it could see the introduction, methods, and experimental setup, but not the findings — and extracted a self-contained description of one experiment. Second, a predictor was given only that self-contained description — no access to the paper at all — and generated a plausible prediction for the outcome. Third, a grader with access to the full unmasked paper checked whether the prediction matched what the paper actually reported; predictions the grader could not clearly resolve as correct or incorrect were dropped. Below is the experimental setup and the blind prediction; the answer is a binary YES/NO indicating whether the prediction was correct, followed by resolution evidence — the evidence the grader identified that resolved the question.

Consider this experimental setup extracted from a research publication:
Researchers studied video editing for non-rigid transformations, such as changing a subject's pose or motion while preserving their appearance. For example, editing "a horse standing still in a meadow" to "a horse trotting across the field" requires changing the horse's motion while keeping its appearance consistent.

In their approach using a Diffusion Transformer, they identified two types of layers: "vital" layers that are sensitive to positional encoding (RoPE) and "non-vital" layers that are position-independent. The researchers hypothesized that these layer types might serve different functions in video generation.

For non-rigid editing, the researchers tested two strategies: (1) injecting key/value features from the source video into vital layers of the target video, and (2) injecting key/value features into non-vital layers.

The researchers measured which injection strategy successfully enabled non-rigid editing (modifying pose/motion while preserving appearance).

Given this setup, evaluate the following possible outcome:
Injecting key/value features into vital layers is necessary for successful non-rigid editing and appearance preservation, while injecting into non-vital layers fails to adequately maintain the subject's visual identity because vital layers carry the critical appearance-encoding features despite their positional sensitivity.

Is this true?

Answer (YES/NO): NO